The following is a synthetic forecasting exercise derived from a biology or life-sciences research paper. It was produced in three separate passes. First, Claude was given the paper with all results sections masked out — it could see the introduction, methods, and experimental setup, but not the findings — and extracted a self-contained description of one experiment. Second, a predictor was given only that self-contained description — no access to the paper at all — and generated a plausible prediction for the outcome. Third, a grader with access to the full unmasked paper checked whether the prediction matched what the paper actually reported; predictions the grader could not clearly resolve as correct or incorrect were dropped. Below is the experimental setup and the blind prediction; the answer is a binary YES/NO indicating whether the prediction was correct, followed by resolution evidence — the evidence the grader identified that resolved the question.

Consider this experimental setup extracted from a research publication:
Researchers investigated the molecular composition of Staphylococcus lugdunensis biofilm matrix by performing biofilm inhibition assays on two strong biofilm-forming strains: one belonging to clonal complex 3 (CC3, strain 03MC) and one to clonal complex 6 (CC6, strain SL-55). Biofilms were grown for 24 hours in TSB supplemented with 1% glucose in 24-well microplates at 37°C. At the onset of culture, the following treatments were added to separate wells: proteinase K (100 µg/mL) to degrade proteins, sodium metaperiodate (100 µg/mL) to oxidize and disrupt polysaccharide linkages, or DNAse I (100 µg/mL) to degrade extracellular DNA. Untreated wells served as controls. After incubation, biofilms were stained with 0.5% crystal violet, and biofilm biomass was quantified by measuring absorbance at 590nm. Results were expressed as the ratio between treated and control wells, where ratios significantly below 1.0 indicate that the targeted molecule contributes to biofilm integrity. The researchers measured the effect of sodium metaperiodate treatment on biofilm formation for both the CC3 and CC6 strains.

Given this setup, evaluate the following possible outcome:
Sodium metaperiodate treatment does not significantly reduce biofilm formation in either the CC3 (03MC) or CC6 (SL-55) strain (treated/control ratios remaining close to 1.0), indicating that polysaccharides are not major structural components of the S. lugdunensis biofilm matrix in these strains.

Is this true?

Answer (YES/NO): NO